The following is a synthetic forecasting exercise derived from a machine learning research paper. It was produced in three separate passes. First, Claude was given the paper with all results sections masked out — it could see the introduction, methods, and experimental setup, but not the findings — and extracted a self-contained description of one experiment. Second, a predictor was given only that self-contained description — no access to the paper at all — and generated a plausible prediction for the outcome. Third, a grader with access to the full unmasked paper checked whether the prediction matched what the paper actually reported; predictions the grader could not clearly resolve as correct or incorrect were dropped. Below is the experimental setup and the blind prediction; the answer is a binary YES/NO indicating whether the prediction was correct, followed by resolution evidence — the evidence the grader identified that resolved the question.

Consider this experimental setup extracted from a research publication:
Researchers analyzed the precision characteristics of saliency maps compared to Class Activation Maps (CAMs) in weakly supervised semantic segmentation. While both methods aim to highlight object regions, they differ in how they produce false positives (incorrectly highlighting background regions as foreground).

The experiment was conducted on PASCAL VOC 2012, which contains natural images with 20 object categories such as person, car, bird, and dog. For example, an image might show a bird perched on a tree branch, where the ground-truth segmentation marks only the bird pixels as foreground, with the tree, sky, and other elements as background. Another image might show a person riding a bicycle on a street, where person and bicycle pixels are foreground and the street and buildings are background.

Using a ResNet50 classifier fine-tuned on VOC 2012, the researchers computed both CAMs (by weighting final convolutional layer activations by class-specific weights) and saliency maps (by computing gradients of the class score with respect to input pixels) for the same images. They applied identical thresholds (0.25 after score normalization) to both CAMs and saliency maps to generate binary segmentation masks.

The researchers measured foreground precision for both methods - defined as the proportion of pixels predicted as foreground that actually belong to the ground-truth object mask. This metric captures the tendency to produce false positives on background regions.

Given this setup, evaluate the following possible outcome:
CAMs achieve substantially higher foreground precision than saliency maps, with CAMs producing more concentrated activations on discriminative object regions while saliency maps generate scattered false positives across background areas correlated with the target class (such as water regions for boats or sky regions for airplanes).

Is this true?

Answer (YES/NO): YES